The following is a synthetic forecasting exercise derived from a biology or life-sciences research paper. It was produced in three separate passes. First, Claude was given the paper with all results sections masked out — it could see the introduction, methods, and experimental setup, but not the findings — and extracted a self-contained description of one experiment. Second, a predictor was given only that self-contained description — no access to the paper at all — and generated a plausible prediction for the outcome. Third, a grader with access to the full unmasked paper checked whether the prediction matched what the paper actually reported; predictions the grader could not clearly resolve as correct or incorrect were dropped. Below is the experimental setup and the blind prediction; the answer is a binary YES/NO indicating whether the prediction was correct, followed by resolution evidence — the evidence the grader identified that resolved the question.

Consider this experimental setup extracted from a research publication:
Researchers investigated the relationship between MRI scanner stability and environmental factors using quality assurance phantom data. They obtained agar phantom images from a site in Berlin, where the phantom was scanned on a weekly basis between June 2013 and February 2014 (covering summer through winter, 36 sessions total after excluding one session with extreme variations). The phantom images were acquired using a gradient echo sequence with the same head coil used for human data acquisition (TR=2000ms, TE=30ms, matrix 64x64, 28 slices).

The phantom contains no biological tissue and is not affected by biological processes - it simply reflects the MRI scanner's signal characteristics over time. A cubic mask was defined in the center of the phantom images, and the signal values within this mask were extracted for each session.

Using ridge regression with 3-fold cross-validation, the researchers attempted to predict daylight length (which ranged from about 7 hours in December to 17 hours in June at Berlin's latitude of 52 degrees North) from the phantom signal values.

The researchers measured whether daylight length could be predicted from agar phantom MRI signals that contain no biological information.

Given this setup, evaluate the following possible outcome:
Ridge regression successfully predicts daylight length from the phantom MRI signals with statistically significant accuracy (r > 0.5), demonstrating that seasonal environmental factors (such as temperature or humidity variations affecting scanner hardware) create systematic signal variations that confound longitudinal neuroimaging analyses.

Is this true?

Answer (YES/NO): YES